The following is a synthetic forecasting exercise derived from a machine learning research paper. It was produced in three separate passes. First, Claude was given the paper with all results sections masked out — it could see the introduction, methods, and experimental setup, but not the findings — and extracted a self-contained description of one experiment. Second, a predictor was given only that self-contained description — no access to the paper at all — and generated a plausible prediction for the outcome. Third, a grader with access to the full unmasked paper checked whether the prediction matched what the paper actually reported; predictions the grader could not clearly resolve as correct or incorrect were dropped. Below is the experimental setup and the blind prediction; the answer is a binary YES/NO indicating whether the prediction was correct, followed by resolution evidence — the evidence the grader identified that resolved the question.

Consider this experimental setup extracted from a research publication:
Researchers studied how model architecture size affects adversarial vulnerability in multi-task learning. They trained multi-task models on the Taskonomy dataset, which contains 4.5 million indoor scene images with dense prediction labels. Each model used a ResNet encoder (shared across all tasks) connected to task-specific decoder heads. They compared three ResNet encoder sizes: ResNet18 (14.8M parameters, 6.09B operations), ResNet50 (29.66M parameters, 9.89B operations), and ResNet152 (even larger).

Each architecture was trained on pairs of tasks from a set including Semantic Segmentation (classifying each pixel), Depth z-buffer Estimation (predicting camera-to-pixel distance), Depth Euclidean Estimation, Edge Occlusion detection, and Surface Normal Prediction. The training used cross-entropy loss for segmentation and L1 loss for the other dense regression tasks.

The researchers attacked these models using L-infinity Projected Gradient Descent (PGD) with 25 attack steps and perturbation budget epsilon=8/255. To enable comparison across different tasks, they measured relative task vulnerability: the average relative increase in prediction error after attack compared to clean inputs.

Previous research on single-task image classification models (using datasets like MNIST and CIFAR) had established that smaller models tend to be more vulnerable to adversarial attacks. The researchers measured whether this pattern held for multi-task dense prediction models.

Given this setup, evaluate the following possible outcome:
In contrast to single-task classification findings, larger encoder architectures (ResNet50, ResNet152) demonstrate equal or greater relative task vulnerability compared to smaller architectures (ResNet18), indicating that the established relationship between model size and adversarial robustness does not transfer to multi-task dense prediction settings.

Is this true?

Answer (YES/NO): YES